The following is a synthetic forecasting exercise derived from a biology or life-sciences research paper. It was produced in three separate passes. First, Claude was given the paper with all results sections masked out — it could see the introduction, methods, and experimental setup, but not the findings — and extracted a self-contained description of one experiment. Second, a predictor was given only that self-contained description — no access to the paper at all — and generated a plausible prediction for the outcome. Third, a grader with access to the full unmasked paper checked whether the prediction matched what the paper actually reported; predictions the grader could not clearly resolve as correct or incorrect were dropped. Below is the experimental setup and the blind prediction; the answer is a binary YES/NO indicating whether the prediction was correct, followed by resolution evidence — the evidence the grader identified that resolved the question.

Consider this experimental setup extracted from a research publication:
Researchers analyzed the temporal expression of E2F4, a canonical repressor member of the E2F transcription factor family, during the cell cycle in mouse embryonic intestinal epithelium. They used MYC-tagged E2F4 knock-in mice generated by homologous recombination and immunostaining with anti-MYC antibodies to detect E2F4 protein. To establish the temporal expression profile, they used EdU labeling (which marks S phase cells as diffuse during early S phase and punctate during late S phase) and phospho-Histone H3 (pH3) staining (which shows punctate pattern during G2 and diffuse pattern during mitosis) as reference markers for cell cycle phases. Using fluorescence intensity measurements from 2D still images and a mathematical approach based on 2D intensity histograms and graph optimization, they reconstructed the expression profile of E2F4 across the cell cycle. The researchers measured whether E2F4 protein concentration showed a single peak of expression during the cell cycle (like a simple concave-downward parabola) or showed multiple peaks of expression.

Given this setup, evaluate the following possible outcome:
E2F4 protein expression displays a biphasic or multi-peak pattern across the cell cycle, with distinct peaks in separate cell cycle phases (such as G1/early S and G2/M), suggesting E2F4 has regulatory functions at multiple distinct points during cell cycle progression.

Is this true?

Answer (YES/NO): YES